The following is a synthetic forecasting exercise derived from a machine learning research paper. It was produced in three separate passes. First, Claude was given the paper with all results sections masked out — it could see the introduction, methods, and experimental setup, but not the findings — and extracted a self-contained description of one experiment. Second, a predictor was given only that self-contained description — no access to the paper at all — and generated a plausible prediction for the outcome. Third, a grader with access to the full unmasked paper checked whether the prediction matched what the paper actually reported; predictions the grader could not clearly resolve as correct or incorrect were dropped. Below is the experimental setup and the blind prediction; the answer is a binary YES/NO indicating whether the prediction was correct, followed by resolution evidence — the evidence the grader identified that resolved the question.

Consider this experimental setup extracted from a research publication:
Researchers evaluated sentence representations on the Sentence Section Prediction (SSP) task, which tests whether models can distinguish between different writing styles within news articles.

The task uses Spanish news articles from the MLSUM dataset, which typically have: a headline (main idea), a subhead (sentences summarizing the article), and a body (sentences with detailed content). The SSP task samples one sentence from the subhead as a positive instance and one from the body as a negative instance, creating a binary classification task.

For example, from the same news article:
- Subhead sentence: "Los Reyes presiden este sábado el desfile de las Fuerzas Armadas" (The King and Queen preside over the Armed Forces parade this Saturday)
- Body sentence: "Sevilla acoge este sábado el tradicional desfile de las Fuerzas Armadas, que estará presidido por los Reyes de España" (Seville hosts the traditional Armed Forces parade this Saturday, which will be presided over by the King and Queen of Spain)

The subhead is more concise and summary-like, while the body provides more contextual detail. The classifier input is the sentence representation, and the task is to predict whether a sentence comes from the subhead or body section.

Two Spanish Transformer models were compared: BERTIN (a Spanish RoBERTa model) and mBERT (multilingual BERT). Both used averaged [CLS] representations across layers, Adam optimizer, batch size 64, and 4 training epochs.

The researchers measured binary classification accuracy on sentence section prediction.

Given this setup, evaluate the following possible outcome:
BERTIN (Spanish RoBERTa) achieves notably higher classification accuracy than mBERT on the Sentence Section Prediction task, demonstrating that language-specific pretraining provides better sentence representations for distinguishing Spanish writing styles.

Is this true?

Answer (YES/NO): NO